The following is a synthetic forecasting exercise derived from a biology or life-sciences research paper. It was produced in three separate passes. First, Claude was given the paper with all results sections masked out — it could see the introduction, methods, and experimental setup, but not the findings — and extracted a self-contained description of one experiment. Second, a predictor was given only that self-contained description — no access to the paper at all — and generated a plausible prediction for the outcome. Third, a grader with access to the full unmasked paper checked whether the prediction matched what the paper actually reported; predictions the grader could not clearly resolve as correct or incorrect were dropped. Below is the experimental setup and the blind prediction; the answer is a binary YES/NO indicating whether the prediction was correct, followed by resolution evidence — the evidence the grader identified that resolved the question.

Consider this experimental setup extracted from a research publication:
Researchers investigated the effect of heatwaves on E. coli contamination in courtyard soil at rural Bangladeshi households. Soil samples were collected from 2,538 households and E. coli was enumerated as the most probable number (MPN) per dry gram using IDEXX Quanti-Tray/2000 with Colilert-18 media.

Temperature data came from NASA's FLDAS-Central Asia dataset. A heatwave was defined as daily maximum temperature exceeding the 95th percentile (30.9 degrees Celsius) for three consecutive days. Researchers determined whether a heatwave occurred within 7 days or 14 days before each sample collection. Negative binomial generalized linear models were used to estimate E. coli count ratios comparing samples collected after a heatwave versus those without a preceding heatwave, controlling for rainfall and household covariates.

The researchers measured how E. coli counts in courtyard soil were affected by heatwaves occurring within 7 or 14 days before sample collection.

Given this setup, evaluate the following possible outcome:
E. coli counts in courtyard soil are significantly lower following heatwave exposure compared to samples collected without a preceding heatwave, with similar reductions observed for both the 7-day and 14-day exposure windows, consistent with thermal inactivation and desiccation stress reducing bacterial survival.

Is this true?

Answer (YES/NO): YES